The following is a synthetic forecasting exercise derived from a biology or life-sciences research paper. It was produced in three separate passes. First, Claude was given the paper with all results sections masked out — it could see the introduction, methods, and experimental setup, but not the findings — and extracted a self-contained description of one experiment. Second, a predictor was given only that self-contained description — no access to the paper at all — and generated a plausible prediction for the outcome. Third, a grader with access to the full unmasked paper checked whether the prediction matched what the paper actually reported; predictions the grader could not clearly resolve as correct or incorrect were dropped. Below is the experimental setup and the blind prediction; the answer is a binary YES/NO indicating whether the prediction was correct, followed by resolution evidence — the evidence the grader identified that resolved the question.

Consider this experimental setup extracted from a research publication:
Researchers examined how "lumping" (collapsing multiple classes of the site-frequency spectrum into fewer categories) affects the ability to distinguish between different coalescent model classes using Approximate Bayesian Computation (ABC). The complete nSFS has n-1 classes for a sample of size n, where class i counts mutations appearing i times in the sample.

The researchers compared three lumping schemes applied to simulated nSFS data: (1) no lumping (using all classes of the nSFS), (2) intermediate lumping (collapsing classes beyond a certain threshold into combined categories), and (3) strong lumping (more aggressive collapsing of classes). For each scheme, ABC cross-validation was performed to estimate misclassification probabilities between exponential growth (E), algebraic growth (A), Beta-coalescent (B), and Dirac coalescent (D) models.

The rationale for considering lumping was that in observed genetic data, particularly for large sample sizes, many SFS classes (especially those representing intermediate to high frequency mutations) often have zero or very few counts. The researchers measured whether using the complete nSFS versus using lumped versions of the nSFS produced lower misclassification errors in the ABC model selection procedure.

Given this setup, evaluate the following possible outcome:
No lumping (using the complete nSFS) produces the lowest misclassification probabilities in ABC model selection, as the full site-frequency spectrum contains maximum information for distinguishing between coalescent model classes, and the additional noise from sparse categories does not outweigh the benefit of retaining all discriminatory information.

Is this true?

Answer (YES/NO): NO